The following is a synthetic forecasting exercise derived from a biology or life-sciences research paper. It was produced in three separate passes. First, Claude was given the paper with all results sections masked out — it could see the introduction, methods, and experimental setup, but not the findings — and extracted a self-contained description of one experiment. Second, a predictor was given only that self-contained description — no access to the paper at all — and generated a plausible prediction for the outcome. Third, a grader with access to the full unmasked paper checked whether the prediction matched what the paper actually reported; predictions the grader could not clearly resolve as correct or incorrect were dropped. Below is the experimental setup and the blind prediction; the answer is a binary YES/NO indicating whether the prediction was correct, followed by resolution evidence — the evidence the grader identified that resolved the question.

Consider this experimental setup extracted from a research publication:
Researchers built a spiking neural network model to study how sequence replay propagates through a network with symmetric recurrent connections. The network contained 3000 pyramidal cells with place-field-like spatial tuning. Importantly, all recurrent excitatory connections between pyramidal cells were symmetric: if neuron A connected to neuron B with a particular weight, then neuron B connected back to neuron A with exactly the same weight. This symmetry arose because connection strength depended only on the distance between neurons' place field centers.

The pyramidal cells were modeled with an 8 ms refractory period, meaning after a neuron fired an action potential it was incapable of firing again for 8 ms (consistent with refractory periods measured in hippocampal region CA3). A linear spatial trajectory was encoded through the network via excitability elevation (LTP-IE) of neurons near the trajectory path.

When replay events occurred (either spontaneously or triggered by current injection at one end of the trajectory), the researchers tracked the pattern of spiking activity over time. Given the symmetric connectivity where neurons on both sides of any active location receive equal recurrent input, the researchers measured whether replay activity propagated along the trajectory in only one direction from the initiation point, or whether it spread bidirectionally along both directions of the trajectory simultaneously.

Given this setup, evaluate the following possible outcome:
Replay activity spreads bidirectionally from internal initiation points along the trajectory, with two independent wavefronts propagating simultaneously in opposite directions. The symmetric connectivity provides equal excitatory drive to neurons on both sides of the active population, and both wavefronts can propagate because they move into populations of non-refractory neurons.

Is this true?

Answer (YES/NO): NO